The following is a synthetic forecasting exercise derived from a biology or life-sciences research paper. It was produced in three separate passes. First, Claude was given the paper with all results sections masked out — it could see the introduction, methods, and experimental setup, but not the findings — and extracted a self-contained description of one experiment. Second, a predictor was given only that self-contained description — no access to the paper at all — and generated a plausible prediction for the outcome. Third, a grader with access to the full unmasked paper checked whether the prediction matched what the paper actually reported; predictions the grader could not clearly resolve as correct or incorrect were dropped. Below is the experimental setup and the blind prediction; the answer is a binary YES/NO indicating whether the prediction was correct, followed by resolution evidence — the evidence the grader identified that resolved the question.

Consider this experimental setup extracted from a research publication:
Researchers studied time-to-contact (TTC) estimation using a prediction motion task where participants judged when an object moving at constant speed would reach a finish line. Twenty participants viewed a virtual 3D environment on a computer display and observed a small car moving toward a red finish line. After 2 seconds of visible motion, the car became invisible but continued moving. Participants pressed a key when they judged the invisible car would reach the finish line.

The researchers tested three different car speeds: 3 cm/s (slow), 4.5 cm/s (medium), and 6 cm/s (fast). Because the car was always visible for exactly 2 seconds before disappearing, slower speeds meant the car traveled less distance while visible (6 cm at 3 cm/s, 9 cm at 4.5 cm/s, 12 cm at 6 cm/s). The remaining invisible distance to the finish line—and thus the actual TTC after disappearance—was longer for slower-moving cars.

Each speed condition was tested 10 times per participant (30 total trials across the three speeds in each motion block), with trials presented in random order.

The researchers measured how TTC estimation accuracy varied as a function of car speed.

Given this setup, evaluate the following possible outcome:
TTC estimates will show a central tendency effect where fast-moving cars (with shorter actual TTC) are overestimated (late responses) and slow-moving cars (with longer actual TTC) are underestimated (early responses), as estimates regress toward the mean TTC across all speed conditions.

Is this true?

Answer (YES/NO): NO